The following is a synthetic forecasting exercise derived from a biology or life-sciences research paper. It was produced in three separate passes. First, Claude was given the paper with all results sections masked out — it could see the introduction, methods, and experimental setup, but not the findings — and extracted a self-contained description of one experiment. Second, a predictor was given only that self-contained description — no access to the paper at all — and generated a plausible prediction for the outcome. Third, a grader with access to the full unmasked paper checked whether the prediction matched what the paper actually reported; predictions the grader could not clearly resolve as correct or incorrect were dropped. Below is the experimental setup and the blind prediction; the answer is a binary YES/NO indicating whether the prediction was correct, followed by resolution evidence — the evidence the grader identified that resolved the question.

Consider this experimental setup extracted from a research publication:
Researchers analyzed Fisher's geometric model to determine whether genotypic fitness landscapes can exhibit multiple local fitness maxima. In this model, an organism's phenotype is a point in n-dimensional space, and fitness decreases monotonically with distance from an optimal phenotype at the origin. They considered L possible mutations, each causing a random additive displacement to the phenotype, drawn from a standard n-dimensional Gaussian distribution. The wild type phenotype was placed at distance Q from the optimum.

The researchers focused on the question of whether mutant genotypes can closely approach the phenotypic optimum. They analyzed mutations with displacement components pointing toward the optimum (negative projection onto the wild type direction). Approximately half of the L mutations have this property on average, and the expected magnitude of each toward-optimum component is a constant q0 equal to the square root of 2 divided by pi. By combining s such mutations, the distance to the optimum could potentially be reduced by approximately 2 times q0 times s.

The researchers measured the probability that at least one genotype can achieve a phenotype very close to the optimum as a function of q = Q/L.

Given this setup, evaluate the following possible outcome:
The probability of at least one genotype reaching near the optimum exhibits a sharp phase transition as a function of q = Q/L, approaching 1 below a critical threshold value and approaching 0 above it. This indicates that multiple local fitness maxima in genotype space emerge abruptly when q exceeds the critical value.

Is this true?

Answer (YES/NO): NO